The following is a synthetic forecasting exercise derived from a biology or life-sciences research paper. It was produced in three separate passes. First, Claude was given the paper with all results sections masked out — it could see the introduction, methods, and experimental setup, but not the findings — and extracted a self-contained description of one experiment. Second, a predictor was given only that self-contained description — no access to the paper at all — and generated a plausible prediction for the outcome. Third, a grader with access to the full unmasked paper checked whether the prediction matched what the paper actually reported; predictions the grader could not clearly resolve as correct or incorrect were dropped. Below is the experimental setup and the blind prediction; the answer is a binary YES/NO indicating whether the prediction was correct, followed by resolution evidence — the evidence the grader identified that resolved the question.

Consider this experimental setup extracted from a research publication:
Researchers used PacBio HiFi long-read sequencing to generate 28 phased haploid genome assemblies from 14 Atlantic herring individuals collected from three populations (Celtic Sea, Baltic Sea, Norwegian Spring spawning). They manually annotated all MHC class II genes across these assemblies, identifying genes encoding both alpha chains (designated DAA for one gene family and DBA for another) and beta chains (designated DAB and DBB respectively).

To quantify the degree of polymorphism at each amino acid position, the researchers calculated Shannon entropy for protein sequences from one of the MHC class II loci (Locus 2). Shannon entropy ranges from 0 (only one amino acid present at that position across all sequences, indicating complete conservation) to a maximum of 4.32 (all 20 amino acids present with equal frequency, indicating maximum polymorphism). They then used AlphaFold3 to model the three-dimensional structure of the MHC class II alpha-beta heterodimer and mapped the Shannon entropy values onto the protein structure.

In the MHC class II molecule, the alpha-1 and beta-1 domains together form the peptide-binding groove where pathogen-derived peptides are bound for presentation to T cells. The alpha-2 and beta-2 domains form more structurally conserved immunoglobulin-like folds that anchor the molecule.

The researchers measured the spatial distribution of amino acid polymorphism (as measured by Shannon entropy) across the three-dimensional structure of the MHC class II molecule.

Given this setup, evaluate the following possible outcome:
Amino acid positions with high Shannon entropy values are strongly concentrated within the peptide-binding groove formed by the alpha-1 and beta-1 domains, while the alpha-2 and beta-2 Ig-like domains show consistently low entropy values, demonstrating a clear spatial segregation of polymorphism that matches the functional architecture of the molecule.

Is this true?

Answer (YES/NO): YES